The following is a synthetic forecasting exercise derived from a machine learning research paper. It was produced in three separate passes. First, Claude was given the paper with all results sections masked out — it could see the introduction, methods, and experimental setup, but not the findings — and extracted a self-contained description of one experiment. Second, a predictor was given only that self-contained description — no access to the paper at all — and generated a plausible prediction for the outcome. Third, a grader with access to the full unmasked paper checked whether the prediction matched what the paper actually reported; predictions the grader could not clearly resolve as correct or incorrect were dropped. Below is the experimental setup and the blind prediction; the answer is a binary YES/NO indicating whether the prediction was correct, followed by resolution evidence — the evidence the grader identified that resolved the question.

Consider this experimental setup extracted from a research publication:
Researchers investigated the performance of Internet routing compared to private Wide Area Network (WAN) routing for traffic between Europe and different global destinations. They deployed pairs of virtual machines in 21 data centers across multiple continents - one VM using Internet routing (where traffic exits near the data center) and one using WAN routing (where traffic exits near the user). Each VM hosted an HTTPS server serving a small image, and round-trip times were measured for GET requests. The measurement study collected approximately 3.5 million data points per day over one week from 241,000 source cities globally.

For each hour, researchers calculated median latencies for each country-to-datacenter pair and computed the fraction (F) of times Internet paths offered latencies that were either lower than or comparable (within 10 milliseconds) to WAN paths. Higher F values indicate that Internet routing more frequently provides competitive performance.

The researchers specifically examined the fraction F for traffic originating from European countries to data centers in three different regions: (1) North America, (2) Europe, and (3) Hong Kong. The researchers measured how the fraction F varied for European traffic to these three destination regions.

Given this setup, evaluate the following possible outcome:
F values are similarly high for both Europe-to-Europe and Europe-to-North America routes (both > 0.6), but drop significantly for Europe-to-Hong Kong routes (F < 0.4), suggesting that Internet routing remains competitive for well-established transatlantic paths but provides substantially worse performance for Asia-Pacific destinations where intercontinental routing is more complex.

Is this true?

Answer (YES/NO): NO